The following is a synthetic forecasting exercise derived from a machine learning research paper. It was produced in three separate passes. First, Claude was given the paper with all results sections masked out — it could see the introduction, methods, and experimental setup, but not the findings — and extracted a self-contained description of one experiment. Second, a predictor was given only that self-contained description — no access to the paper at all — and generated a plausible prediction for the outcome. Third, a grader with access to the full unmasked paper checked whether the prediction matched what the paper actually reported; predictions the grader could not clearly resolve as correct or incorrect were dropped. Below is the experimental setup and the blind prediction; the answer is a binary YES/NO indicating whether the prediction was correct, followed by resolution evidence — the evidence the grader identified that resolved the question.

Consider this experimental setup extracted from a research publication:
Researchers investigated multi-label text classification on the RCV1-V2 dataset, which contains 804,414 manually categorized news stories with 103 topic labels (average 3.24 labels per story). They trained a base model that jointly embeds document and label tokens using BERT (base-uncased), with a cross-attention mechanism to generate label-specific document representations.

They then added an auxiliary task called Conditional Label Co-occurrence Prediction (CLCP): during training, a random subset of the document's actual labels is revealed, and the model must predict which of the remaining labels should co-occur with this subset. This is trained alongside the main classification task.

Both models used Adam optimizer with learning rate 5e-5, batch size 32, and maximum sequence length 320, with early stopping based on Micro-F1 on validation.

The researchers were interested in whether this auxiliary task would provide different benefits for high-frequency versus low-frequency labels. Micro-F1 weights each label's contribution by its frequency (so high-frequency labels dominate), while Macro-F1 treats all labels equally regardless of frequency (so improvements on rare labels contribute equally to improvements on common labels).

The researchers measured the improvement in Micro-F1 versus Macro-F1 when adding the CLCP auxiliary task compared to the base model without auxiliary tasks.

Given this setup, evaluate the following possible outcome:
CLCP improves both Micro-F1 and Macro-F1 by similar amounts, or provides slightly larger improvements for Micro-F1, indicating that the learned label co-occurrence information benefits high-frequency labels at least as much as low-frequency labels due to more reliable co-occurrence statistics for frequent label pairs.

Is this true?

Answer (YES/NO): NO